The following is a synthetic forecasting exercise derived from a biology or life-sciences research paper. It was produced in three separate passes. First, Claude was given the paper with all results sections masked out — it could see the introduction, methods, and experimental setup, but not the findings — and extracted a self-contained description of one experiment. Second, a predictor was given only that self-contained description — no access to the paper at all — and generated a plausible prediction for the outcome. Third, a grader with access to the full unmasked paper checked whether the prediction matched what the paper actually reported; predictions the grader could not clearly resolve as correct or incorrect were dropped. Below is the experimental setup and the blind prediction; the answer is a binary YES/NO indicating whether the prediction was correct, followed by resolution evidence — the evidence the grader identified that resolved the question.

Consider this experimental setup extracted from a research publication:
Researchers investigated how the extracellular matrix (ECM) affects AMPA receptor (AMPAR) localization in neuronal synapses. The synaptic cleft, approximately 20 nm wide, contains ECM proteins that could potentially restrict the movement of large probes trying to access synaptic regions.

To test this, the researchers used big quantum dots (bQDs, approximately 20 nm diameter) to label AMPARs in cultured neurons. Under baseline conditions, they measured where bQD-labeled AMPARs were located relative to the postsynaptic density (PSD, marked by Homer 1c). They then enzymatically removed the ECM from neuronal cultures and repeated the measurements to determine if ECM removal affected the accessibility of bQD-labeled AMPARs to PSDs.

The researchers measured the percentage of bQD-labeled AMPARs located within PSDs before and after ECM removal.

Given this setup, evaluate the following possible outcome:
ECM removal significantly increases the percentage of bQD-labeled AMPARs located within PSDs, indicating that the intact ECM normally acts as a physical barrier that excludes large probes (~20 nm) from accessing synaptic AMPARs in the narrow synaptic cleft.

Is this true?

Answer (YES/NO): NO